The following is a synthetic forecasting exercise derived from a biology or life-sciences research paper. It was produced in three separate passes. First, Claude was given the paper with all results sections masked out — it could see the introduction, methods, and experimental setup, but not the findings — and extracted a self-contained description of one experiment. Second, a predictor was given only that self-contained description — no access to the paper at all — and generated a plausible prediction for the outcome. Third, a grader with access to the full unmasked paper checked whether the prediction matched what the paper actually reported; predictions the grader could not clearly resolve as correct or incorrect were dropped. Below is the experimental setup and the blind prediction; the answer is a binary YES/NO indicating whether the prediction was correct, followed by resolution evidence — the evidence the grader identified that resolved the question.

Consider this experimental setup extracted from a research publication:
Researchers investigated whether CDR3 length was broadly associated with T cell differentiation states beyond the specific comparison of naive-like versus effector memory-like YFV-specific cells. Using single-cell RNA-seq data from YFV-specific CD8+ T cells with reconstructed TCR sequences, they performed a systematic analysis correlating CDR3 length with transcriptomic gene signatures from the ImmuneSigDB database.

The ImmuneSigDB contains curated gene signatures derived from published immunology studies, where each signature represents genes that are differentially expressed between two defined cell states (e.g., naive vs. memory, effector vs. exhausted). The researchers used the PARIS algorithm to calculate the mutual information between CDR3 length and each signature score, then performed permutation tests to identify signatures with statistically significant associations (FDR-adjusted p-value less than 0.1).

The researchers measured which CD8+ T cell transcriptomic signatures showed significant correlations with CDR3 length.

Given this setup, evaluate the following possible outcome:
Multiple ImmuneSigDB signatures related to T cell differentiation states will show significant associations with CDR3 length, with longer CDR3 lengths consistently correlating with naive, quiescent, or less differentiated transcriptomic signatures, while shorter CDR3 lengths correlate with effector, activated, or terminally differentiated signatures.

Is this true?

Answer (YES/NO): YES